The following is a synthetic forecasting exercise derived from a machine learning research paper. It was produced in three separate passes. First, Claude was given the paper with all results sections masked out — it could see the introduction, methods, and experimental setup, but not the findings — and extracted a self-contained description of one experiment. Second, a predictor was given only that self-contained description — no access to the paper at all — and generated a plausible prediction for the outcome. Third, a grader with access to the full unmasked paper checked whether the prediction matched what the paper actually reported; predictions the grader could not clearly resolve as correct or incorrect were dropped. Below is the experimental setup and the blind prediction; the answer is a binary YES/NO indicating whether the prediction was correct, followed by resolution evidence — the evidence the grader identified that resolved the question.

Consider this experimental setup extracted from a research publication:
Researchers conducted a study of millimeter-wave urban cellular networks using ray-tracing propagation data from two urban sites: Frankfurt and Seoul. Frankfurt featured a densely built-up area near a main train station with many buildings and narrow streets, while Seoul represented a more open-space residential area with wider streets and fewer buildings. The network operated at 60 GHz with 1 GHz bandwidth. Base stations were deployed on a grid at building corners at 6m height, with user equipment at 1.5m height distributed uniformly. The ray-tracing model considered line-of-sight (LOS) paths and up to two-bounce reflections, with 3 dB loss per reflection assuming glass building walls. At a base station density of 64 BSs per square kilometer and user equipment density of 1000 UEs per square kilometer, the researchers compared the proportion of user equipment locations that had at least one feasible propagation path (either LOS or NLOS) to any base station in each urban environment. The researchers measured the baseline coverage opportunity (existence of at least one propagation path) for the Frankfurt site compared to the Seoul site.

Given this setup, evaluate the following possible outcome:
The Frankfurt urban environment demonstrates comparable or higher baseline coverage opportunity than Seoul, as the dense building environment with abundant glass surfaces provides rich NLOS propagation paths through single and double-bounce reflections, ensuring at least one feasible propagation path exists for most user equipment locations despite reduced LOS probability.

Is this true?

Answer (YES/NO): NO